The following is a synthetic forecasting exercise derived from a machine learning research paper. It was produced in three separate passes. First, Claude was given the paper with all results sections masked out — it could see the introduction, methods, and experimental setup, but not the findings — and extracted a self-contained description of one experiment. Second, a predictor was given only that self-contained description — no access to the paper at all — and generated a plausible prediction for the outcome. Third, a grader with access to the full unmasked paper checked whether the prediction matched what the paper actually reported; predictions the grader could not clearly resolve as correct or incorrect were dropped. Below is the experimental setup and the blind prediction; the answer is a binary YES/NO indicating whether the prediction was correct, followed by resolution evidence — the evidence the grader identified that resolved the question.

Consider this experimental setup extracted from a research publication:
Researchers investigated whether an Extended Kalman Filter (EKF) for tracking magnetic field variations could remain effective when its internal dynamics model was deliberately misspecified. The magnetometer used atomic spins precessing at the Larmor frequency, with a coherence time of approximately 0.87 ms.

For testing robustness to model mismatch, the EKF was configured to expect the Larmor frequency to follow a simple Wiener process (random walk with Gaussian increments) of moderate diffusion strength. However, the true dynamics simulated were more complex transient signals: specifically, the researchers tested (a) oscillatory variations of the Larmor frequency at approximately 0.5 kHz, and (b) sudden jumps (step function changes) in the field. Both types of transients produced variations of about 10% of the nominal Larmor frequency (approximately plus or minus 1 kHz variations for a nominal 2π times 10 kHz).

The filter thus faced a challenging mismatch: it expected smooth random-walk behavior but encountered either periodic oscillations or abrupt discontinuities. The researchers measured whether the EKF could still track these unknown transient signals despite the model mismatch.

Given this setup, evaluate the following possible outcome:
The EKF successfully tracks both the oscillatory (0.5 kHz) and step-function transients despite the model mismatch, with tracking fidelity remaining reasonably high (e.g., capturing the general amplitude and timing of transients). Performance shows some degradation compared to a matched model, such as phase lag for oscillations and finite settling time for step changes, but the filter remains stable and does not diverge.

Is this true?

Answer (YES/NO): YES